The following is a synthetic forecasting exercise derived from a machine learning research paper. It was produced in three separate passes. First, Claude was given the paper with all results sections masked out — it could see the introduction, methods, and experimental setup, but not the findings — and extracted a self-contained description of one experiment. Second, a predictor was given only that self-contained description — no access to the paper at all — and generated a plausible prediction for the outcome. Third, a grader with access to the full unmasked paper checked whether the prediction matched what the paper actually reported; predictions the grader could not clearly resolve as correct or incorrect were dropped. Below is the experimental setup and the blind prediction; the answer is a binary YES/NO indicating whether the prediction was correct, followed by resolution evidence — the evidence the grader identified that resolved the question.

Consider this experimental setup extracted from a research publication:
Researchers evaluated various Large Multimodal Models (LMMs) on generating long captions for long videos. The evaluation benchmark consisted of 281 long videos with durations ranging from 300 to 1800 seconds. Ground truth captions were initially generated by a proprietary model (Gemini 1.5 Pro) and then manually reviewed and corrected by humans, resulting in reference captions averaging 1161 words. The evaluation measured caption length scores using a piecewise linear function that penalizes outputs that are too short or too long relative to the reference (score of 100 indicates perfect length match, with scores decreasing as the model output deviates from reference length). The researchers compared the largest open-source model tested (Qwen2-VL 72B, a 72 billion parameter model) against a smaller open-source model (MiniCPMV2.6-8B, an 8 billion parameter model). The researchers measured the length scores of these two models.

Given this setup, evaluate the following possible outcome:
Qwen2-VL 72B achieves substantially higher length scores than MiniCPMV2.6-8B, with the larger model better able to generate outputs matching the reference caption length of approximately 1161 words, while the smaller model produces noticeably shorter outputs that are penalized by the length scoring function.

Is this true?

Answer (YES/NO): NO